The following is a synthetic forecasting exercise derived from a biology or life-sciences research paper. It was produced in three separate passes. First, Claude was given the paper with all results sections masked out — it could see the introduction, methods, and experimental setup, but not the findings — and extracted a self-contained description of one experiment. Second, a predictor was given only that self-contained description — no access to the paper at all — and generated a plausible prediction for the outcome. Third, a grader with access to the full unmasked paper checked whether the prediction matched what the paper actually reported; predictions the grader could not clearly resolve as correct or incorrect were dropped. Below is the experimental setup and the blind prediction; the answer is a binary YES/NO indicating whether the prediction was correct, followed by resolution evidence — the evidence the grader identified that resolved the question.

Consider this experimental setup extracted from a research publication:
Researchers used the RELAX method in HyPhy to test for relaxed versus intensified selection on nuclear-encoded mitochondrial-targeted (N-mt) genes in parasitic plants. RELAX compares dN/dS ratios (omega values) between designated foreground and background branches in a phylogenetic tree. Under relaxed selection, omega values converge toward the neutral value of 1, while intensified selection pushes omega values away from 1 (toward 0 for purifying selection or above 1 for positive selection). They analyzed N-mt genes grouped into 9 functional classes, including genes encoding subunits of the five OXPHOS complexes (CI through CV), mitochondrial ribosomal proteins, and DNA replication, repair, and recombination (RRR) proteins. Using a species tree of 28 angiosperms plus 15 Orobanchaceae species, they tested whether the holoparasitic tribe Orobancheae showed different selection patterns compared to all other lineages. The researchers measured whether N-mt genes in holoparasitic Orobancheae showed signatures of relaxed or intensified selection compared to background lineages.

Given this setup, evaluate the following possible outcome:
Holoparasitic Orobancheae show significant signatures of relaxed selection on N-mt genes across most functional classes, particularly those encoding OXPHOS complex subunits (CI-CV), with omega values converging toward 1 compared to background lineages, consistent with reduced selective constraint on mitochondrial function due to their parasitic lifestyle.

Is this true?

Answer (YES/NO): NO